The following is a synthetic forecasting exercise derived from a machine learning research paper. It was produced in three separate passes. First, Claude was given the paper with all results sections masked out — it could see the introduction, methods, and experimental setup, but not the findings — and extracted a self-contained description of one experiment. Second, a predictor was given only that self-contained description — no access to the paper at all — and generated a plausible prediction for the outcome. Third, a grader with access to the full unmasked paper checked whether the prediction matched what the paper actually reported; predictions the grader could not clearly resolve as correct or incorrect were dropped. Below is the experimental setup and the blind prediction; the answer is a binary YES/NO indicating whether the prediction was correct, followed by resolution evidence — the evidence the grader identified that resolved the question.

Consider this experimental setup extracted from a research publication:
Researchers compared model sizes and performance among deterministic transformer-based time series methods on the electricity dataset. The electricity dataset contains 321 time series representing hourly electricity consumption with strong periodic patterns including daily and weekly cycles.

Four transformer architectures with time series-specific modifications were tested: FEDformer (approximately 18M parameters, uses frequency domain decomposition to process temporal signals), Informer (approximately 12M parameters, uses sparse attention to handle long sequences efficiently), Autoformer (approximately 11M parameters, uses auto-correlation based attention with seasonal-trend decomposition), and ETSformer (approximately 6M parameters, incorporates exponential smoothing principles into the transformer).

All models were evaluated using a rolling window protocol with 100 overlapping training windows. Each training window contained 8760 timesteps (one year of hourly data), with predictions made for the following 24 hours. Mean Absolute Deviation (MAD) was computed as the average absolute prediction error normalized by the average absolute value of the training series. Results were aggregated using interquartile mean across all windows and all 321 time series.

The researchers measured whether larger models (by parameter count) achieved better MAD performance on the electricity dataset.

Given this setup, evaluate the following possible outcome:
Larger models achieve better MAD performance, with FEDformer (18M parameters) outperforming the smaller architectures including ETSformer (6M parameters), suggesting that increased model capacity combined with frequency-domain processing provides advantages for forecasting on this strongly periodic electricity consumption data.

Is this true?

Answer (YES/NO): NO